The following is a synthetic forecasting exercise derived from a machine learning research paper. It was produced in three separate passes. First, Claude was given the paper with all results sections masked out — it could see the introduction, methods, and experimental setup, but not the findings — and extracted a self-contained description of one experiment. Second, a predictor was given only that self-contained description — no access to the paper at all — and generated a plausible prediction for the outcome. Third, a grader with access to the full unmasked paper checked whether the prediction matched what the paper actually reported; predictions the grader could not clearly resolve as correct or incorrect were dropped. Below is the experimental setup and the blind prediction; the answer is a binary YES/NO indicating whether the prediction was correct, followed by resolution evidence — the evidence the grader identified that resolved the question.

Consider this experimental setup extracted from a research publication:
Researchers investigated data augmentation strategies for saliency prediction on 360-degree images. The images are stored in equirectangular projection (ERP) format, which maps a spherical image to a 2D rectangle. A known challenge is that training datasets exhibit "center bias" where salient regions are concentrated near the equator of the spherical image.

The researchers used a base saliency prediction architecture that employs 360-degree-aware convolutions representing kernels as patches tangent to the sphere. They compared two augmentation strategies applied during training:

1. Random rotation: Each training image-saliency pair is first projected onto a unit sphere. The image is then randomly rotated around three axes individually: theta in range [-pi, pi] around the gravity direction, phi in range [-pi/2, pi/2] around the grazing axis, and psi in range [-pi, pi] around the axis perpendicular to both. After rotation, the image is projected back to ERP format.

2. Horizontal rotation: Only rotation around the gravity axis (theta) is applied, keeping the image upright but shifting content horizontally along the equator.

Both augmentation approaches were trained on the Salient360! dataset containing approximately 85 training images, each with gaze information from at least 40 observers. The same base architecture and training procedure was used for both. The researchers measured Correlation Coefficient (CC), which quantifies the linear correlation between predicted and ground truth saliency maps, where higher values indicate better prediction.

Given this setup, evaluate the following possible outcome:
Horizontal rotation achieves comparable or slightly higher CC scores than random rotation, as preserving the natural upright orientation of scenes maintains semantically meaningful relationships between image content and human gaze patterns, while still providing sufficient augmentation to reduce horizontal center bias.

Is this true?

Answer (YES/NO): NO